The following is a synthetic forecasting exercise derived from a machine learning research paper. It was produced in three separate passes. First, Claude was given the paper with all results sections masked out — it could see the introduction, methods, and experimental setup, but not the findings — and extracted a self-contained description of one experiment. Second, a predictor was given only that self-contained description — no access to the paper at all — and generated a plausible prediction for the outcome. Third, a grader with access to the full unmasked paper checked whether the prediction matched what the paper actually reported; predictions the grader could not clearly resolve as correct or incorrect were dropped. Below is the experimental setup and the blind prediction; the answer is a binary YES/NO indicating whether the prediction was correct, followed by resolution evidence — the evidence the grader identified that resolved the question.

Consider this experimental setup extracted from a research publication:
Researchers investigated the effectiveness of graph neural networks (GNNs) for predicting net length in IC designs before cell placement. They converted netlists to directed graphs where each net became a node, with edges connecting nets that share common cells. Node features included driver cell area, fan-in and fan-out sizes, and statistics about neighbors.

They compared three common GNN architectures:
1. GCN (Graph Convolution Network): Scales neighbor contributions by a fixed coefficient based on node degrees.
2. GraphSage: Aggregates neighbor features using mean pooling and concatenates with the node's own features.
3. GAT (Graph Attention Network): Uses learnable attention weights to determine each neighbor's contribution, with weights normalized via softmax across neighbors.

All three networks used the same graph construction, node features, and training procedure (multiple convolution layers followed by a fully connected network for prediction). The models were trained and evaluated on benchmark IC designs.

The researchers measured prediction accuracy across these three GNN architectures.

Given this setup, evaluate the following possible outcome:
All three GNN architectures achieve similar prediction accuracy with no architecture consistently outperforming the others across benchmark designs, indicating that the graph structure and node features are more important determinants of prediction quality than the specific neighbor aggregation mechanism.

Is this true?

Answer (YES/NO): NO